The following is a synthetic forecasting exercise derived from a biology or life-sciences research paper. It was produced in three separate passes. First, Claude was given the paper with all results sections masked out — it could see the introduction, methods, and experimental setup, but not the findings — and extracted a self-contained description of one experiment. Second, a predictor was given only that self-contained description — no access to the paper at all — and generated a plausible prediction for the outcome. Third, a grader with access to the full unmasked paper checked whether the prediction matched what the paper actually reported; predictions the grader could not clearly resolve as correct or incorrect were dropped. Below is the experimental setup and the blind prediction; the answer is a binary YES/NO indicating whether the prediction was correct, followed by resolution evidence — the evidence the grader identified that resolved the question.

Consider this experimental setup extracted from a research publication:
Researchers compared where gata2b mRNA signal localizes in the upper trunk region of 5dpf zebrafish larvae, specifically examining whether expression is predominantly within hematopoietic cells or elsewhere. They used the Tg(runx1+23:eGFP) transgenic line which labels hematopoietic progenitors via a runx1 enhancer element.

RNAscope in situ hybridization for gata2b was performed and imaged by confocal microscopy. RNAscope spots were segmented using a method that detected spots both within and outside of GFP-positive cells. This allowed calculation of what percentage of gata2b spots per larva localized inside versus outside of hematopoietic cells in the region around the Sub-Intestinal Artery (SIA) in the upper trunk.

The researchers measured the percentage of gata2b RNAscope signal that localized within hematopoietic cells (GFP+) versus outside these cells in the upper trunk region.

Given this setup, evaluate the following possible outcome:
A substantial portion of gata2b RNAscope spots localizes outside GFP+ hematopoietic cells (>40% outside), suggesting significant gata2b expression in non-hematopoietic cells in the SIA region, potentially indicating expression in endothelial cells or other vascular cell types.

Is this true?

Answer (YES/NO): YES